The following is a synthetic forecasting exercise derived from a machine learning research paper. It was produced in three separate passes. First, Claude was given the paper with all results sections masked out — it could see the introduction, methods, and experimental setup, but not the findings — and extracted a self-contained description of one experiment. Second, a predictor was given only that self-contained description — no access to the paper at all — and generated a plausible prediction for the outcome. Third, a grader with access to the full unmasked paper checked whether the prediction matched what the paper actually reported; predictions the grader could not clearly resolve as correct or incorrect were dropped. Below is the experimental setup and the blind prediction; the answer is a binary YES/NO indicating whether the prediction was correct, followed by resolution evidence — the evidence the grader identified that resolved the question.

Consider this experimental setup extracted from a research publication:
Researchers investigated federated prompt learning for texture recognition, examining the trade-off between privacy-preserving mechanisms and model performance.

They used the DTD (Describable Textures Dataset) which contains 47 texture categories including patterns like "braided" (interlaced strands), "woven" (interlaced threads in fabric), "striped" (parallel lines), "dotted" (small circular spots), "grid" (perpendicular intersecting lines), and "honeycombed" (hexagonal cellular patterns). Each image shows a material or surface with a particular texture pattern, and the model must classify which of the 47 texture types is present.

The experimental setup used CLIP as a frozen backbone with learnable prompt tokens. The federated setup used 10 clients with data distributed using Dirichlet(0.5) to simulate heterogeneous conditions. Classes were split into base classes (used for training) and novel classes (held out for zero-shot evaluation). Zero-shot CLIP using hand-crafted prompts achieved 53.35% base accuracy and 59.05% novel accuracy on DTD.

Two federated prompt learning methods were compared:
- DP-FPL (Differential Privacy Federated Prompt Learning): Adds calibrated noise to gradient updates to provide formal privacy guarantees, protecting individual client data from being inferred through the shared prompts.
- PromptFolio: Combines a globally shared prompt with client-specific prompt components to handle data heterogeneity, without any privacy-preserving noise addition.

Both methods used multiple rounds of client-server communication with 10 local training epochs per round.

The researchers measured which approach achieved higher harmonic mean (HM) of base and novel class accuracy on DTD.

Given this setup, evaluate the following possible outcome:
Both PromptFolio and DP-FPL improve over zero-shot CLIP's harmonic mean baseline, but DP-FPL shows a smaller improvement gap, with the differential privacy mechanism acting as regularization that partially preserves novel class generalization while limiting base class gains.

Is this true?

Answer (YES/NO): NO